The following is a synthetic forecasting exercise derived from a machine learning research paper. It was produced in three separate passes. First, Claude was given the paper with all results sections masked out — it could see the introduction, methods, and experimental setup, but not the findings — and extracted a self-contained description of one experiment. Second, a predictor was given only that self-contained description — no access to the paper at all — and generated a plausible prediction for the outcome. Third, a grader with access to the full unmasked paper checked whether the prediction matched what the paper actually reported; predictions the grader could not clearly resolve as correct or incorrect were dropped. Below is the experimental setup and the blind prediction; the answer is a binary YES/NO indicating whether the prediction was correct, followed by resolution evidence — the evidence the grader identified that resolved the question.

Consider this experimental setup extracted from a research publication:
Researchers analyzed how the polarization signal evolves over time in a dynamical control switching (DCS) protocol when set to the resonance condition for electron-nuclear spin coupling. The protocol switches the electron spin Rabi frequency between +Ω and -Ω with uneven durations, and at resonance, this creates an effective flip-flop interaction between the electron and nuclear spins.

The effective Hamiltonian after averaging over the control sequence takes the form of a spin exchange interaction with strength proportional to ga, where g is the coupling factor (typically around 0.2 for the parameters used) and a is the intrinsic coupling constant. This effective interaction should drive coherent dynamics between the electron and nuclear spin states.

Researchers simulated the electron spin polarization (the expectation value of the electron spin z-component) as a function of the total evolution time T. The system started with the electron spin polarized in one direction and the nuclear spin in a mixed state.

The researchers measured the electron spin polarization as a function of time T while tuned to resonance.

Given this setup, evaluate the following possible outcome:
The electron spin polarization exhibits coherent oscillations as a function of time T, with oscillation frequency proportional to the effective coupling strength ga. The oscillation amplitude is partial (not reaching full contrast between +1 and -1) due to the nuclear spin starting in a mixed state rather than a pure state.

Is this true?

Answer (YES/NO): YES